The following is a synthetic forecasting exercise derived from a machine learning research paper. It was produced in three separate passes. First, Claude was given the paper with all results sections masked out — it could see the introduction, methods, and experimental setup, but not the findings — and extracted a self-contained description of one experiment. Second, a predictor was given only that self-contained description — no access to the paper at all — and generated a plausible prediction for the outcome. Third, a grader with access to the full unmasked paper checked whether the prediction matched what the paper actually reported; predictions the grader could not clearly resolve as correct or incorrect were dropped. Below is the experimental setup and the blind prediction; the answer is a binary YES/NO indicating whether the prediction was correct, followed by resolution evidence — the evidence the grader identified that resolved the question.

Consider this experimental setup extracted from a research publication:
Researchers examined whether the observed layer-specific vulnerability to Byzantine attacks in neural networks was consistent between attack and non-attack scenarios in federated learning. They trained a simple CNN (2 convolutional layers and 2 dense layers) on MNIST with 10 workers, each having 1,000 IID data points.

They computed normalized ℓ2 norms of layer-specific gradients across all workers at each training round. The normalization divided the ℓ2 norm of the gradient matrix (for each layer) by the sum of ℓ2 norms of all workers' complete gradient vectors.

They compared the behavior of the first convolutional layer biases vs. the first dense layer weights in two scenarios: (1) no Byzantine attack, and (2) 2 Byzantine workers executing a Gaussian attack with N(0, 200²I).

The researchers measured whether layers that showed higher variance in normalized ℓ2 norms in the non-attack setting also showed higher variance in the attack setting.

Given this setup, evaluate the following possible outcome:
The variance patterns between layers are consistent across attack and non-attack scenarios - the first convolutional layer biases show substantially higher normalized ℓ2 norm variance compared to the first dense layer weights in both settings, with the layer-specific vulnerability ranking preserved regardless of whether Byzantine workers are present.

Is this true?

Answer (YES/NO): YES